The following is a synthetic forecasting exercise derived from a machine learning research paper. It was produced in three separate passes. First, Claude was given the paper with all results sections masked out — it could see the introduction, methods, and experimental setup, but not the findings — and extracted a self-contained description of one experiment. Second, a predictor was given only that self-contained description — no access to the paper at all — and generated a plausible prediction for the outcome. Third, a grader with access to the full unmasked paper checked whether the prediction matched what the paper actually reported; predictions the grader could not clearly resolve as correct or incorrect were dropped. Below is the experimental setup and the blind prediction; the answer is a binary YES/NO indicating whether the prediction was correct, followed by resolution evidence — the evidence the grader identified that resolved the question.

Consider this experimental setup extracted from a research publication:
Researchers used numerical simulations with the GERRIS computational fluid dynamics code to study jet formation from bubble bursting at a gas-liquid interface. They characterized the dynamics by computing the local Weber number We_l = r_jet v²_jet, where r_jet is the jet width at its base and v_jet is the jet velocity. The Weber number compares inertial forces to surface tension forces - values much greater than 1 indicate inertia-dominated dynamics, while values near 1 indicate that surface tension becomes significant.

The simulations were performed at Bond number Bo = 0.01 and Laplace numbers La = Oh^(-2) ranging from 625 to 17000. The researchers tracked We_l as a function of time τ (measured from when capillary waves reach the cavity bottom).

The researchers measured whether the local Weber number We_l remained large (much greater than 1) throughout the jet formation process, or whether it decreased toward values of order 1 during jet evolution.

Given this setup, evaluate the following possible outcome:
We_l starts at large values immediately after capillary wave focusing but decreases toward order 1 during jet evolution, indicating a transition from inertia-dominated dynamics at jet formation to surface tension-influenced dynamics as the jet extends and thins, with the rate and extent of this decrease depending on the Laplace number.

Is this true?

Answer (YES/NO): NO